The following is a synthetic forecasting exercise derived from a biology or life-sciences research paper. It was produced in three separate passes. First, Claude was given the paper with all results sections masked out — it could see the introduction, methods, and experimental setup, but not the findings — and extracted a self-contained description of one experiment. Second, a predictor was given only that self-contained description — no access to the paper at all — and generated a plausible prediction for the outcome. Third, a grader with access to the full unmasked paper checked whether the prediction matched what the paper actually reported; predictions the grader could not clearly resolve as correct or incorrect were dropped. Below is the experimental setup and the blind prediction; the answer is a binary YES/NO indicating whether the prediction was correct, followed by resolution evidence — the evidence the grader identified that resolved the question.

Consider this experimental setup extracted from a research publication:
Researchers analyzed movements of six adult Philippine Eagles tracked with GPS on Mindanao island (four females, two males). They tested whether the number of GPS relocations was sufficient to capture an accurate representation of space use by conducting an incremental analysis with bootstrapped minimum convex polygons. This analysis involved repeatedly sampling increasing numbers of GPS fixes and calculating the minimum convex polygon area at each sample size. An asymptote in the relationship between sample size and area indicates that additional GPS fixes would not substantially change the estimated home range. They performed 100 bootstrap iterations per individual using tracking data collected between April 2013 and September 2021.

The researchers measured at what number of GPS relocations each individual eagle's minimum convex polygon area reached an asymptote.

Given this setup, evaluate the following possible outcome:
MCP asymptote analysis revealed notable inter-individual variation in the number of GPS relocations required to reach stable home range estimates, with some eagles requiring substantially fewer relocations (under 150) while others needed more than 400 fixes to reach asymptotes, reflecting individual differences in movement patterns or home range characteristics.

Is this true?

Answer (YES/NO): YES